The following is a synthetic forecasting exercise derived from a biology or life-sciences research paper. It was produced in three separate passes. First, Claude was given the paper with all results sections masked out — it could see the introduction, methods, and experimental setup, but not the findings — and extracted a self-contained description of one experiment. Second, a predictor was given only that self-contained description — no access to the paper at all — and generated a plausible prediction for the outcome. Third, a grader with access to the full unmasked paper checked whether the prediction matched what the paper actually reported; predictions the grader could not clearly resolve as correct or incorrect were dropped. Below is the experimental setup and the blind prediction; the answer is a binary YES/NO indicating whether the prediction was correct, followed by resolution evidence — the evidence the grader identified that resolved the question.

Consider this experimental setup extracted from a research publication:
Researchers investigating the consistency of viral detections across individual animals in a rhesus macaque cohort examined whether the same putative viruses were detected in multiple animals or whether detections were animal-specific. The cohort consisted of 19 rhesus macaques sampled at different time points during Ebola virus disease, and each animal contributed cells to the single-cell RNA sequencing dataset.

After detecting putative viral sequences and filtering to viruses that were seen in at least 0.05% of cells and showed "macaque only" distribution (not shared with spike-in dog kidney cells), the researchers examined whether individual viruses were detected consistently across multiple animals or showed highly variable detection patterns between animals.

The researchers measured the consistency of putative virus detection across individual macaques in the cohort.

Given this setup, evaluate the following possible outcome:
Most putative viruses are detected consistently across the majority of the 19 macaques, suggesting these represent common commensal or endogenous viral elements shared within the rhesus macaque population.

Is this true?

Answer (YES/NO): NO